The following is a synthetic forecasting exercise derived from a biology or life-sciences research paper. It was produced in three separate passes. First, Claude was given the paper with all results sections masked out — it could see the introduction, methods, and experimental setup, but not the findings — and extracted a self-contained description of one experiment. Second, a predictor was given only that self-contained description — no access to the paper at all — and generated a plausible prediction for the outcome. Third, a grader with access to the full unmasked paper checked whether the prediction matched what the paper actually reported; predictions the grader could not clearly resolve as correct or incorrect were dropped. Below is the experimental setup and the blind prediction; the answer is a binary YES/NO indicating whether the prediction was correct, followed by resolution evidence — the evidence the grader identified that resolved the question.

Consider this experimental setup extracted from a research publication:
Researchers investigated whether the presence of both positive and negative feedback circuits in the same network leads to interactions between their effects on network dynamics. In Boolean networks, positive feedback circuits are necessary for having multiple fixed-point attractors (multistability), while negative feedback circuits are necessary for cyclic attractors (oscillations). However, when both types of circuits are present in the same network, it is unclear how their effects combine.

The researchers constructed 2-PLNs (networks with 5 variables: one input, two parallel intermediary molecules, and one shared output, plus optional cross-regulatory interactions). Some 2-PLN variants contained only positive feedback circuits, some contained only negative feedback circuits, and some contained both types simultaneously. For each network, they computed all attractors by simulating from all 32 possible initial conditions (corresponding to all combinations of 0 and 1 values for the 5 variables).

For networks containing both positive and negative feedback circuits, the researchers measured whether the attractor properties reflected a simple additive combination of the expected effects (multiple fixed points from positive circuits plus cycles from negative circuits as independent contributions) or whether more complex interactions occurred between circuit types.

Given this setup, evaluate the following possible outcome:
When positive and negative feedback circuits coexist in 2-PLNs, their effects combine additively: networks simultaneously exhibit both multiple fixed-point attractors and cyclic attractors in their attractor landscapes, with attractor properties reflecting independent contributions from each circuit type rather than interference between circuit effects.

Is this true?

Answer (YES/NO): NO